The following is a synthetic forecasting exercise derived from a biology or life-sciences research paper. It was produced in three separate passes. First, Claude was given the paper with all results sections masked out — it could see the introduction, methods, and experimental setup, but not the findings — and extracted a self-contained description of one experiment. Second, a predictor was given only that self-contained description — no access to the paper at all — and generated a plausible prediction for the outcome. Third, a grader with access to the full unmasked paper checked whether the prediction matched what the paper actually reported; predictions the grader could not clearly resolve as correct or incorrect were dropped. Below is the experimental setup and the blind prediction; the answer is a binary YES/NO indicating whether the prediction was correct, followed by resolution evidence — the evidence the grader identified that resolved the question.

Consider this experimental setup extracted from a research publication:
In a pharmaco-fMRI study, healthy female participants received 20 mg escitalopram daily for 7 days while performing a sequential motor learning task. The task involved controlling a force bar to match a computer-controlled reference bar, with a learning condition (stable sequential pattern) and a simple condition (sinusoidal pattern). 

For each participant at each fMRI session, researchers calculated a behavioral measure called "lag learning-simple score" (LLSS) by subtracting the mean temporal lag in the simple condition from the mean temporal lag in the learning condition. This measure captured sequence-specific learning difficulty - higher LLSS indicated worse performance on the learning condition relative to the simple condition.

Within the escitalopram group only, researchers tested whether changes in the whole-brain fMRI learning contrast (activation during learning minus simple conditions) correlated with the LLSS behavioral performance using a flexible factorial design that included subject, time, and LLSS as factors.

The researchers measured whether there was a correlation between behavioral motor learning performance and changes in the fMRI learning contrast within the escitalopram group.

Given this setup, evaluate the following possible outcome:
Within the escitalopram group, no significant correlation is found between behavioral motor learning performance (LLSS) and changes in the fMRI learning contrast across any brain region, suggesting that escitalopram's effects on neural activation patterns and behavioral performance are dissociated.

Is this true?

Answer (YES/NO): NO